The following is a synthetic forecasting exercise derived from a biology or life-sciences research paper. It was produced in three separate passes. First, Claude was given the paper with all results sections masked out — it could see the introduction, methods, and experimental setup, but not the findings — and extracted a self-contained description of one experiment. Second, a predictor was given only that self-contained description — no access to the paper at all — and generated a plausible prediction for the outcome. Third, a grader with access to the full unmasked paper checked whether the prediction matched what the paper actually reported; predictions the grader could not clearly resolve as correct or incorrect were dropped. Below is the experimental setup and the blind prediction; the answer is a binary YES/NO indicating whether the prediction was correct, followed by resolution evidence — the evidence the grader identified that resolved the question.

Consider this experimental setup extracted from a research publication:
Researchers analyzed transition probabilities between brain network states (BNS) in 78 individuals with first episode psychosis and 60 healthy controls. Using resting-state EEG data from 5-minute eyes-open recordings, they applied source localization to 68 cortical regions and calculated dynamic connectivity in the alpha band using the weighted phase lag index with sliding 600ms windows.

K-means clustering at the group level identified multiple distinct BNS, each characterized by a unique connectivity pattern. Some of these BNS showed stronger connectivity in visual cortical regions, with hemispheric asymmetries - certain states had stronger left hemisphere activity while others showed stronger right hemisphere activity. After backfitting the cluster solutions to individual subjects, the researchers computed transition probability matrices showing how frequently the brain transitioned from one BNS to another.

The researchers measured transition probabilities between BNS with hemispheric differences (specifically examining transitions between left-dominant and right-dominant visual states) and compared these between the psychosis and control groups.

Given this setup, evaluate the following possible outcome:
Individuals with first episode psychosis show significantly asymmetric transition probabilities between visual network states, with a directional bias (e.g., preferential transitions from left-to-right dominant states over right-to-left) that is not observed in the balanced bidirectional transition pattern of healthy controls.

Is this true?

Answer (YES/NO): NO